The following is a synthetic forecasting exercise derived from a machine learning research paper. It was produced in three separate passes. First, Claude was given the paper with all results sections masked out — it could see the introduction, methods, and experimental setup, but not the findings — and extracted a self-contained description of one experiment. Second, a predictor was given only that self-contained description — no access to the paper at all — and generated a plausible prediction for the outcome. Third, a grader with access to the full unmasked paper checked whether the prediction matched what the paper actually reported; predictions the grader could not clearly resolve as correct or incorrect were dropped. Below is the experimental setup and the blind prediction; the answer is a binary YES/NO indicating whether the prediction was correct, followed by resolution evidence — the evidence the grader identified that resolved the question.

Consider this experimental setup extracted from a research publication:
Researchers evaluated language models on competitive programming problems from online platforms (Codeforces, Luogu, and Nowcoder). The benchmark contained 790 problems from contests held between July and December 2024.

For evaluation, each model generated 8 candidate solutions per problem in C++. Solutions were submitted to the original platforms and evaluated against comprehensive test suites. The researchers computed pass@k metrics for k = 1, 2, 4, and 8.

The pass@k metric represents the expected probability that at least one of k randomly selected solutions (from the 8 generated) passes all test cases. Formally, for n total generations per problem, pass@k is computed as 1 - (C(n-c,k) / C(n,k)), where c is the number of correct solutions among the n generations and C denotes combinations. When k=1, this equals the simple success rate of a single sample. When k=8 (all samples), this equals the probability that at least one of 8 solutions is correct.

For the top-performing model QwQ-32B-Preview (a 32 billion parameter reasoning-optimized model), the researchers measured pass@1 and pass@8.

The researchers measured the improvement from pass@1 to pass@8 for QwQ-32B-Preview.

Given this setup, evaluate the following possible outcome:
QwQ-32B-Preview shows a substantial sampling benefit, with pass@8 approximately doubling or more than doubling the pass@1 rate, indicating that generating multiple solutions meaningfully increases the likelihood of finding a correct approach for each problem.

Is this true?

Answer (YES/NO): NO